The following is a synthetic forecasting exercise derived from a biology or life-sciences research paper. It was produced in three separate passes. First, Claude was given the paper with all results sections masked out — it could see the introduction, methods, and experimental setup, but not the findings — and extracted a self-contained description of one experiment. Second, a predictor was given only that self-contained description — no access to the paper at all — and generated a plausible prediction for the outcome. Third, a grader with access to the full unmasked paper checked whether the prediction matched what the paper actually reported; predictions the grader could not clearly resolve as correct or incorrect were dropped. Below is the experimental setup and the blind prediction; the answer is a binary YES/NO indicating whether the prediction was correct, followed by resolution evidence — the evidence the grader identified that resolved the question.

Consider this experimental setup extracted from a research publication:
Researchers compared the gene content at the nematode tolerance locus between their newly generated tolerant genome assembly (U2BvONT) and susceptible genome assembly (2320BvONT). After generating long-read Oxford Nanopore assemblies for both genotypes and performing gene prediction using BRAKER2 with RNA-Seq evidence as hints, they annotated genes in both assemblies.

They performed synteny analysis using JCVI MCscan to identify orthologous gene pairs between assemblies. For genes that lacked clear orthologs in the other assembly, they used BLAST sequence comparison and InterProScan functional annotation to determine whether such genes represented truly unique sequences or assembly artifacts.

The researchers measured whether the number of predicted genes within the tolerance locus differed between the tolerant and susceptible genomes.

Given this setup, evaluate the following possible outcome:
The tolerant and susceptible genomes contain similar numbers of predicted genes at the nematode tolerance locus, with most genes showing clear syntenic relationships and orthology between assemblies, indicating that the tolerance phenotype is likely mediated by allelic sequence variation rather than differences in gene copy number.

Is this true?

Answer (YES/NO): NO